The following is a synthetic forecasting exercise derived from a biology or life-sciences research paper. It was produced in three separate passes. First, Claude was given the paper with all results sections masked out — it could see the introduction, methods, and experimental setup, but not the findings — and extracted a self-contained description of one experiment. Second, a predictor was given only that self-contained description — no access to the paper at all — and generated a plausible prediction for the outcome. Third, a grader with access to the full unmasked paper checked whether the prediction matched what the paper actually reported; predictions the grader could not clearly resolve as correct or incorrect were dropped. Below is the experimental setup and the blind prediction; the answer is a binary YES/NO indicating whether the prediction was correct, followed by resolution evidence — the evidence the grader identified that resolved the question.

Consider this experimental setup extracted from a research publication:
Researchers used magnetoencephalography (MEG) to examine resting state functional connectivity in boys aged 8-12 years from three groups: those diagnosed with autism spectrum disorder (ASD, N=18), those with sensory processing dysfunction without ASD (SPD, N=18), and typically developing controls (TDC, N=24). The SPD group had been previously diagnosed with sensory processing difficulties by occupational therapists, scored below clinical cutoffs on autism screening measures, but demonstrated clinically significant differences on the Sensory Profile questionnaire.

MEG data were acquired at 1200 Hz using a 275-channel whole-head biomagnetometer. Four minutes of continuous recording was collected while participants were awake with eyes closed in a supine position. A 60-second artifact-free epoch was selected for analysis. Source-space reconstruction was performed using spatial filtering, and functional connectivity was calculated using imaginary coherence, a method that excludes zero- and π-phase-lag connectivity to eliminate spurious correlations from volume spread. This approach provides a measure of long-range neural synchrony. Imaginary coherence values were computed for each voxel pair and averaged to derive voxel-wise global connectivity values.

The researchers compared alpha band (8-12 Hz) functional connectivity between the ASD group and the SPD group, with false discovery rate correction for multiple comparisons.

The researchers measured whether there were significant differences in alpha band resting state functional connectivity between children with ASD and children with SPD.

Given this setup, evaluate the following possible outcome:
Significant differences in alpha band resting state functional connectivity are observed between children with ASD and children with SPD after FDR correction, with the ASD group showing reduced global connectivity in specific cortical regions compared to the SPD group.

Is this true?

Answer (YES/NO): NO